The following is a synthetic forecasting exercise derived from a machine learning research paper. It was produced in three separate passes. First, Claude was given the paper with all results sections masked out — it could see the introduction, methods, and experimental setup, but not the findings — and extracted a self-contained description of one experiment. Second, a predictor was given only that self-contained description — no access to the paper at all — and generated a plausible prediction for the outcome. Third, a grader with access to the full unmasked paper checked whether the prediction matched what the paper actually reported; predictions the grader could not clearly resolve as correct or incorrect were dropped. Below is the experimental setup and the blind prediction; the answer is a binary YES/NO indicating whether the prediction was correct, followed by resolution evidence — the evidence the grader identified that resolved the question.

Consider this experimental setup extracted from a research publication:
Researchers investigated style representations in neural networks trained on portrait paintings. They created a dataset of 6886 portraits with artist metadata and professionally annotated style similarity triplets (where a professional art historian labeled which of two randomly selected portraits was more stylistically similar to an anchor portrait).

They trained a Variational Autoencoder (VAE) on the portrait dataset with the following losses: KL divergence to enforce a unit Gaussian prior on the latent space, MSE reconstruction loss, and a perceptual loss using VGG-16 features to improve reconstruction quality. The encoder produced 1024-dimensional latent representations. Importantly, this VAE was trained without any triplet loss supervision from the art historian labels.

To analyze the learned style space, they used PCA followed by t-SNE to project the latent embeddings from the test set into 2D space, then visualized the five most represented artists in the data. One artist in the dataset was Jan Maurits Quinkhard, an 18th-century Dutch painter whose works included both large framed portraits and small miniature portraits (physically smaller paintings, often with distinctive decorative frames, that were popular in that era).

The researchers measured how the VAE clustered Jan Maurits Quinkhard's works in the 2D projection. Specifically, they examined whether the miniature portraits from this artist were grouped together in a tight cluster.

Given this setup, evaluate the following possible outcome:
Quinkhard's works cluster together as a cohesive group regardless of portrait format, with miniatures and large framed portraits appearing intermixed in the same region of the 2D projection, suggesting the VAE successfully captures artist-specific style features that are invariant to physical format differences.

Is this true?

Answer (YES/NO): NO